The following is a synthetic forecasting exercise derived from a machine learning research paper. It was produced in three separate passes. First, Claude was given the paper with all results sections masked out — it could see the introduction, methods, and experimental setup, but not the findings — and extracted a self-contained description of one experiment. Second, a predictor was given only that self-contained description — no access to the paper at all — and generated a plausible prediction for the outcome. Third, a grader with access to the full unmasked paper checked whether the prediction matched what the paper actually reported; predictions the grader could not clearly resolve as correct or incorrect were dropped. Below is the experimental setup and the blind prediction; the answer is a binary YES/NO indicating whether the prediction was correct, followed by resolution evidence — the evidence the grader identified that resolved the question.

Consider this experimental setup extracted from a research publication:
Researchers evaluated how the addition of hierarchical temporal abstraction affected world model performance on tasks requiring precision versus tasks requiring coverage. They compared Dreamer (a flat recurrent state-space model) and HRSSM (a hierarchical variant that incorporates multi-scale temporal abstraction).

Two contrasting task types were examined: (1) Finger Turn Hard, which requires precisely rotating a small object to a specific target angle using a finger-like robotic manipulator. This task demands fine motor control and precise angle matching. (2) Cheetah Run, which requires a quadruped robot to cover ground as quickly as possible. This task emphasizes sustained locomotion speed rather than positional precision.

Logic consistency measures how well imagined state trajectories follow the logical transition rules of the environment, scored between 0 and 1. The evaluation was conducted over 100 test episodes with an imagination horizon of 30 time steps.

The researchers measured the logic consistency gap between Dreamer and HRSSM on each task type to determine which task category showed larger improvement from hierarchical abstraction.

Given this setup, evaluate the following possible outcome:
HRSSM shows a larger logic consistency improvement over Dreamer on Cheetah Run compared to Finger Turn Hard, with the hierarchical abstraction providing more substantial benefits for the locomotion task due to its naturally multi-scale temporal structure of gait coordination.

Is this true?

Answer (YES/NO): NO